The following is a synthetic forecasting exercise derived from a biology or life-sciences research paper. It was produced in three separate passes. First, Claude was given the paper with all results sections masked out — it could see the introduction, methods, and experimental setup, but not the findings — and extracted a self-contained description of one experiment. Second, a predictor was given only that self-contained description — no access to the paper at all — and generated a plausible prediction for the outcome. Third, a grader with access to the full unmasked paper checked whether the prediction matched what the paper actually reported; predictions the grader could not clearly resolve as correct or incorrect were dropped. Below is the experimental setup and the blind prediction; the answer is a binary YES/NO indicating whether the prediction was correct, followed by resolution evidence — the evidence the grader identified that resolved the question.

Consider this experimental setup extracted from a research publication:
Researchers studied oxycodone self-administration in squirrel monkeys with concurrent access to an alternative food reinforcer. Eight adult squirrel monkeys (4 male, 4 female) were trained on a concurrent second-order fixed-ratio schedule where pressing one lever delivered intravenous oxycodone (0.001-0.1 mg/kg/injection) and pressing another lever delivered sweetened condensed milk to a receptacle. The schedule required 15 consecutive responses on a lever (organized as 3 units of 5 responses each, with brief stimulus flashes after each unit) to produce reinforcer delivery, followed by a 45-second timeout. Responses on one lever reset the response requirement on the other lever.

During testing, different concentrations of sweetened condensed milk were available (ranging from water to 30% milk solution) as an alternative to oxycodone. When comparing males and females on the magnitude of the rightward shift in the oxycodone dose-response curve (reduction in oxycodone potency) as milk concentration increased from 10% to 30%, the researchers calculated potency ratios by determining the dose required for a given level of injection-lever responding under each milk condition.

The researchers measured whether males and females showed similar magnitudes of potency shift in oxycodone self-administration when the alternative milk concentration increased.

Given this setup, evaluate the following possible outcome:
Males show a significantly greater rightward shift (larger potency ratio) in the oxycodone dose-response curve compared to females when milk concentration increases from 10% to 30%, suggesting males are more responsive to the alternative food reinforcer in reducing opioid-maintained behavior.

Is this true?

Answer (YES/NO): NO